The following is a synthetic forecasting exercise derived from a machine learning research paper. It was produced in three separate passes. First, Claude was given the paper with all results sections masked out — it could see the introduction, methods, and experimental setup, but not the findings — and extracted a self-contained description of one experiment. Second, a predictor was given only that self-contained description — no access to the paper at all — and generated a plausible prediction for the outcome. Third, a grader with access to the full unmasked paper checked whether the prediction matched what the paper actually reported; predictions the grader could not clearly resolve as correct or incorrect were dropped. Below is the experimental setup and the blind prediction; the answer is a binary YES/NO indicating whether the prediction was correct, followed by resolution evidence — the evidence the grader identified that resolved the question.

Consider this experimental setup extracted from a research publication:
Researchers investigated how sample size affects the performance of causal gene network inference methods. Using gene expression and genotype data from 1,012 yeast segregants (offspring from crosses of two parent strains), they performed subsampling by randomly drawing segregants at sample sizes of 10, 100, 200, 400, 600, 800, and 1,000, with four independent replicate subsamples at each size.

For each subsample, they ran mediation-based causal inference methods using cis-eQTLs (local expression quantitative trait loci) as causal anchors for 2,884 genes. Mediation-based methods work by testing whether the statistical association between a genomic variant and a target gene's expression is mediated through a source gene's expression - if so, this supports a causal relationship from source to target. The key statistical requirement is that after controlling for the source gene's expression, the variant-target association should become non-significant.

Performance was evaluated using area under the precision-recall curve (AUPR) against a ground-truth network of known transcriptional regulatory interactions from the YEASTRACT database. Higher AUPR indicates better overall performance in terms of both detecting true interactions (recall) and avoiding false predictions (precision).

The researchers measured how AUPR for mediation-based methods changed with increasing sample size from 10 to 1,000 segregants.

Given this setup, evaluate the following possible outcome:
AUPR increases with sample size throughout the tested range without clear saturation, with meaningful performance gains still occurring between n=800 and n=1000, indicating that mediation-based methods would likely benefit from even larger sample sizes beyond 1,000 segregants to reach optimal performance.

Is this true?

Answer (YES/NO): NO